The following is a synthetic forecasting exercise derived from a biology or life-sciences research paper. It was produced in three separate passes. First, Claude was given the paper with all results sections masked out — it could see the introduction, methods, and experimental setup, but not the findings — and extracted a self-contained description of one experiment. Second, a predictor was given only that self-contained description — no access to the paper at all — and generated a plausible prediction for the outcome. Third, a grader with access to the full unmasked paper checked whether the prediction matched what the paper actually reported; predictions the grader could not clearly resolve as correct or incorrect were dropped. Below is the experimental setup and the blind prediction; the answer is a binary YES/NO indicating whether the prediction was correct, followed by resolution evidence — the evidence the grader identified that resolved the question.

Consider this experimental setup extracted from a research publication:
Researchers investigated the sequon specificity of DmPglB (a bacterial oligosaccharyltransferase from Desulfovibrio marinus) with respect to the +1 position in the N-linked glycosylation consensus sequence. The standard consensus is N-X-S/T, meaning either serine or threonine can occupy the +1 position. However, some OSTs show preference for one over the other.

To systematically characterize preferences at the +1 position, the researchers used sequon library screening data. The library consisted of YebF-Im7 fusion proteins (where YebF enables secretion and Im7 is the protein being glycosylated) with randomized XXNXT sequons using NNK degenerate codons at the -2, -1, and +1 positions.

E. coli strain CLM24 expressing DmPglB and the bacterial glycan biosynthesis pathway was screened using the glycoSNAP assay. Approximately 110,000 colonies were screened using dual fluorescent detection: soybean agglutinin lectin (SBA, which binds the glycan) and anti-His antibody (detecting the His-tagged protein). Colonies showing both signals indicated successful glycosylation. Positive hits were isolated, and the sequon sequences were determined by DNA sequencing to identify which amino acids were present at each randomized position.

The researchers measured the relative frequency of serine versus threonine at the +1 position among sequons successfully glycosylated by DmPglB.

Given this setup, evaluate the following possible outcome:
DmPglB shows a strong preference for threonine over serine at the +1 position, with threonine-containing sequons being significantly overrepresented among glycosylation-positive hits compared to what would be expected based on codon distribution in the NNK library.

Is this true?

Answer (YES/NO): NO